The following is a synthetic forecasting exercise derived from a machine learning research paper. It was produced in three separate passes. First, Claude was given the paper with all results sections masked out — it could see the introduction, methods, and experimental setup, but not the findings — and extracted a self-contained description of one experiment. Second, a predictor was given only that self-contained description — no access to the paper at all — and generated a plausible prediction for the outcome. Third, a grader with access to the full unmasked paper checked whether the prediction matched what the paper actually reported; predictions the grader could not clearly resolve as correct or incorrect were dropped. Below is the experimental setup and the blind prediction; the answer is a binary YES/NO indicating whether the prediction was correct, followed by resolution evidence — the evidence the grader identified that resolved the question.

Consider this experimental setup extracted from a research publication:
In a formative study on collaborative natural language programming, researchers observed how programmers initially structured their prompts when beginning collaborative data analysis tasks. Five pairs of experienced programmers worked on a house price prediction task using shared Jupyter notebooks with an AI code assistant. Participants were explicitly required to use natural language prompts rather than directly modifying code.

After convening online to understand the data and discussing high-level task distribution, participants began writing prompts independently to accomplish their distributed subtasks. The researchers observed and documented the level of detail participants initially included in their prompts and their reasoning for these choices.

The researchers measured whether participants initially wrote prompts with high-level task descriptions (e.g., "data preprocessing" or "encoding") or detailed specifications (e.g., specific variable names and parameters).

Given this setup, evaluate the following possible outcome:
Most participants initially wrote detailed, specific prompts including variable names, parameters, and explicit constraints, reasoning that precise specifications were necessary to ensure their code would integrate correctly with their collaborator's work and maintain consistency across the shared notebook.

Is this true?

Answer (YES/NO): NO